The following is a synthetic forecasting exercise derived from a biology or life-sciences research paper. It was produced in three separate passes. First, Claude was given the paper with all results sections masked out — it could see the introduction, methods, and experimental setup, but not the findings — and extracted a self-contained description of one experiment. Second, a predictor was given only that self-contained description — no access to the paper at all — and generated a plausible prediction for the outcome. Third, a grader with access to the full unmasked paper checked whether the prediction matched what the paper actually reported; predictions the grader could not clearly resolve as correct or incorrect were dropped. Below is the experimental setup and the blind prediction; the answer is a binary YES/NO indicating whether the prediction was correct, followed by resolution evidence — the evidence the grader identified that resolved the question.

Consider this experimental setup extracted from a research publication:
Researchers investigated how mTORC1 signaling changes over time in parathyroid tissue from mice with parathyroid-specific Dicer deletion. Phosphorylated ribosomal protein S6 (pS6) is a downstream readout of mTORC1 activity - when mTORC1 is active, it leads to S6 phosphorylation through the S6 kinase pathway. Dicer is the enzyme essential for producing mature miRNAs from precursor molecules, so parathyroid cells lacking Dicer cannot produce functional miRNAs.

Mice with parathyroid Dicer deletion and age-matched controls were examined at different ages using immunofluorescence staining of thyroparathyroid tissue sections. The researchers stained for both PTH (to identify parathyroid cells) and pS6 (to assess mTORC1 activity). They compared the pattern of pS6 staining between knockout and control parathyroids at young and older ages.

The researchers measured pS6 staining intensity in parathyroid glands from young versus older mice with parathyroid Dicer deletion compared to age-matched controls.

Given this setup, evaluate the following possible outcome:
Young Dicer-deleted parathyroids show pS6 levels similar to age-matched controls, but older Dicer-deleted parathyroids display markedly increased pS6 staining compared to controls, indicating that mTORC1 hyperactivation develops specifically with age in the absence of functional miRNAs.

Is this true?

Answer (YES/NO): NO